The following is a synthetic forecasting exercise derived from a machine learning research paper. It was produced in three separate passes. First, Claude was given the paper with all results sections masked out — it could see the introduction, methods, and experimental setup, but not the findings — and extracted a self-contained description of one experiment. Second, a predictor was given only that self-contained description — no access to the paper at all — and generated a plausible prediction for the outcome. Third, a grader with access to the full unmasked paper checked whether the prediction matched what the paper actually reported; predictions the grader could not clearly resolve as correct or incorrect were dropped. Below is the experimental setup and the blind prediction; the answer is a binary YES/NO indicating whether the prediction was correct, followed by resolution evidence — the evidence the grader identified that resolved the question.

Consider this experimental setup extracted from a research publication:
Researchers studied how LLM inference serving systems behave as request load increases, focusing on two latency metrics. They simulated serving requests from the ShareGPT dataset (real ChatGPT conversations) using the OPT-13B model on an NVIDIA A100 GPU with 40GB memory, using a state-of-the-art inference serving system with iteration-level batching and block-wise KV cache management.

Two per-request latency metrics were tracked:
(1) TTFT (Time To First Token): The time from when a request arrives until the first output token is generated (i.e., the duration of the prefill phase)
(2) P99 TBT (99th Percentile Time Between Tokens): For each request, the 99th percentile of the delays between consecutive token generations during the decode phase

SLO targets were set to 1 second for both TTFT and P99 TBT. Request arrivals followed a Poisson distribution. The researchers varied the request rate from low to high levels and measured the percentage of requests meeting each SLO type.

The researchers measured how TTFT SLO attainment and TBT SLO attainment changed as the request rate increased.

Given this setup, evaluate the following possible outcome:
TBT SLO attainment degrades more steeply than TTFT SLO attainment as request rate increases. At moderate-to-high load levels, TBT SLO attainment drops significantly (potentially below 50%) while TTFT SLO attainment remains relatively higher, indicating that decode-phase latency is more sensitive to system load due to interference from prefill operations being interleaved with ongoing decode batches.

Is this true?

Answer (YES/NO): NO